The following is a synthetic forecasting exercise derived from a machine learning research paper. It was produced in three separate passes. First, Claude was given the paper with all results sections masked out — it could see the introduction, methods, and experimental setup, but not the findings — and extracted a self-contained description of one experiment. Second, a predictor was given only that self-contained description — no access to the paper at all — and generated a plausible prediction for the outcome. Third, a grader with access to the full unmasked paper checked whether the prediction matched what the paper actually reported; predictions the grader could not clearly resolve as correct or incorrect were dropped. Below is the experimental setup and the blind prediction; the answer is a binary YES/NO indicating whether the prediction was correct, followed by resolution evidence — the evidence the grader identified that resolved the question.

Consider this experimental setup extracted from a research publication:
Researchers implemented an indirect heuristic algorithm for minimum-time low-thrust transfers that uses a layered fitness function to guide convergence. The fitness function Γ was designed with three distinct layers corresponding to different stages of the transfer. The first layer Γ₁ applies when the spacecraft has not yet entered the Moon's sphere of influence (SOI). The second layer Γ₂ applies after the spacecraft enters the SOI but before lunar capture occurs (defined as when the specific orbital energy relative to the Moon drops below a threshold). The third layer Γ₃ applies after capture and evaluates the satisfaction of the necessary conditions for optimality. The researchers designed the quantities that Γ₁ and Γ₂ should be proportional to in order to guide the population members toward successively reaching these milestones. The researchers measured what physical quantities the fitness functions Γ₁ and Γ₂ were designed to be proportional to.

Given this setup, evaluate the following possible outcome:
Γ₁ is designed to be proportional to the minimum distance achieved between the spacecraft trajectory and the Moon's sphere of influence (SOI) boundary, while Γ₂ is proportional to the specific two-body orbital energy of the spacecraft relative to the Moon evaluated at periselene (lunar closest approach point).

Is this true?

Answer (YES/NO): NO